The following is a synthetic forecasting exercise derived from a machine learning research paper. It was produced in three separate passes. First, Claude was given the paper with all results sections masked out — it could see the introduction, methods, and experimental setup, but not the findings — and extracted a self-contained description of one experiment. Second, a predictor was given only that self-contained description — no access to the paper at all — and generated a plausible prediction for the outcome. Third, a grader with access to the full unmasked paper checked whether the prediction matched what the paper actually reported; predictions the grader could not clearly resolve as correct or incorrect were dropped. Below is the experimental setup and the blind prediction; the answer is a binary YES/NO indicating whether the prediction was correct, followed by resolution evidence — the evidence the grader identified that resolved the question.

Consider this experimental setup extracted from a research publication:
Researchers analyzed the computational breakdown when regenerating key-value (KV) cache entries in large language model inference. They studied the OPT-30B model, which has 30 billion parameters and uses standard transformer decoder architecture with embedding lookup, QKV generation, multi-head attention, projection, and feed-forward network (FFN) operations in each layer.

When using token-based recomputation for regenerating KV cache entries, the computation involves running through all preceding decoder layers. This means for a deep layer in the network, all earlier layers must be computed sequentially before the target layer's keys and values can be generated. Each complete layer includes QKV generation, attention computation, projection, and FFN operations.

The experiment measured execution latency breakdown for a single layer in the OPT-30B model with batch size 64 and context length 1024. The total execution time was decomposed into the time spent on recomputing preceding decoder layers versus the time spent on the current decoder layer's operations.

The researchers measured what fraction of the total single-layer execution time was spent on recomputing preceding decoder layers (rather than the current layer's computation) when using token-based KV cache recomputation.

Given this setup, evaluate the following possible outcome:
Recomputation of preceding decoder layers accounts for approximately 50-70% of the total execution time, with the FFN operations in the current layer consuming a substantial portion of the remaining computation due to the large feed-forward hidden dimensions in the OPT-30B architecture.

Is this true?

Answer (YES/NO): NO